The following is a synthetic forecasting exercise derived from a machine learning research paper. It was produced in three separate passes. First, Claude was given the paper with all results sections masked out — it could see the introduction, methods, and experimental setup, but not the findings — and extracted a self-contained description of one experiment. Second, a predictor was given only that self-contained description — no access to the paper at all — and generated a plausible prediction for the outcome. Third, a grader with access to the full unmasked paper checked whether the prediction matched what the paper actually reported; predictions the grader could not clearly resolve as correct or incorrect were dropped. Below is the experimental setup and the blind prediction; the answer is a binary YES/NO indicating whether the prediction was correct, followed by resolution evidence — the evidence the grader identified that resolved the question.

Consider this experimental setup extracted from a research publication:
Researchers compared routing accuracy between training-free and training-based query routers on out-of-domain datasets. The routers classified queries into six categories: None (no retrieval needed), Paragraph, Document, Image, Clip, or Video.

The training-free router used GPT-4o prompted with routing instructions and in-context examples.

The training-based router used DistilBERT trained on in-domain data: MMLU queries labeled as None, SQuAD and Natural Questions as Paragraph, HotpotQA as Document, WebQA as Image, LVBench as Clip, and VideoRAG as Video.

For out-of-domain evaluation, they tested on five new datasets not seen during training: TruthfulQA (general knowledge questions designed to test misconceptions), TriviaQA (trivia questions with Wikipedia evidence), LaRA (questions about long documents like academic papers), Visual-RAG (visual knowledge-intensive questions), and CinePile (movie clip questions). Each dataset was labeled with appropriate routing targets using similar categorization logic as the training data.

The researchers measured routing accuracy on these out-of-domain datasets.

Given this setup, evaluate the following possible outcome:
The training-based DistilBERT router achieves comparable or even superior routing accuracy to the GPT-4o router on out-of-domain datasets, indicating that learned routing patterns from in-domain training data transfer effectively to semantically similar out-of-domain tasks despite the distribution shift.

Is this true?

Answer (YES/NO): NO